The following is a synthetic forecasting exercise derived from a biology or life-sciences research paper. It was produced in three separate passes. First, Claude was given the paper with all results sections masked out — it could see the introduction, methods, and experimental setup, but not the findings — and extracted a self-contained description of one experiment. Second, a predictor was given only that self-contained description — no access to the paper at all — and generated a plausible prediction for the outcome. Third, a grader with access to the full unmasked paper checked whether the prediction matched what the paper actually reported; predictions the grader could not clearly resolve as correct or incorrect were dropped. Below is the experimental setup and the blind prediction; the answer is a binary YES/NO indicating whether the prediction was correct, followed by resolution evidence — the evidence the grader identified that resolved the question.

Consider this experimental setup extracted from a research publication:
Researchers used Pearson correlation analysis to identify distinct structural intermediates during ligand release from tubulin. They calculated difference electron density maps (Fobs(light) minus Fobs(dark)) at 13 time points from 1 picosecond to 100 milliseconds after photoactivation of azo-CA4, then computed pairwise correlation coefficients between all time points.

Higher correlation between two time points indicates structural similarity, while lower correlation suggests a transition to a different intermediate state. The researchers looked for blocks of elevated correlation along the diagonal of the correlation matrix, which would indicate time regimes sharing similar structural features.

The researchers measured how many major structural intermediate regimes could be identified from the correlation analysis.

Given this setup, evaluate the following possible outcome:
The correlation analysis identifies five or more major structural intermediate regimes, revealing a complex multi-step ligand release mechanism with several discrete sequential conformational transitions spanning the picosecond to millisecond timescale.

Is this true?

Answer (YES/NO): NO